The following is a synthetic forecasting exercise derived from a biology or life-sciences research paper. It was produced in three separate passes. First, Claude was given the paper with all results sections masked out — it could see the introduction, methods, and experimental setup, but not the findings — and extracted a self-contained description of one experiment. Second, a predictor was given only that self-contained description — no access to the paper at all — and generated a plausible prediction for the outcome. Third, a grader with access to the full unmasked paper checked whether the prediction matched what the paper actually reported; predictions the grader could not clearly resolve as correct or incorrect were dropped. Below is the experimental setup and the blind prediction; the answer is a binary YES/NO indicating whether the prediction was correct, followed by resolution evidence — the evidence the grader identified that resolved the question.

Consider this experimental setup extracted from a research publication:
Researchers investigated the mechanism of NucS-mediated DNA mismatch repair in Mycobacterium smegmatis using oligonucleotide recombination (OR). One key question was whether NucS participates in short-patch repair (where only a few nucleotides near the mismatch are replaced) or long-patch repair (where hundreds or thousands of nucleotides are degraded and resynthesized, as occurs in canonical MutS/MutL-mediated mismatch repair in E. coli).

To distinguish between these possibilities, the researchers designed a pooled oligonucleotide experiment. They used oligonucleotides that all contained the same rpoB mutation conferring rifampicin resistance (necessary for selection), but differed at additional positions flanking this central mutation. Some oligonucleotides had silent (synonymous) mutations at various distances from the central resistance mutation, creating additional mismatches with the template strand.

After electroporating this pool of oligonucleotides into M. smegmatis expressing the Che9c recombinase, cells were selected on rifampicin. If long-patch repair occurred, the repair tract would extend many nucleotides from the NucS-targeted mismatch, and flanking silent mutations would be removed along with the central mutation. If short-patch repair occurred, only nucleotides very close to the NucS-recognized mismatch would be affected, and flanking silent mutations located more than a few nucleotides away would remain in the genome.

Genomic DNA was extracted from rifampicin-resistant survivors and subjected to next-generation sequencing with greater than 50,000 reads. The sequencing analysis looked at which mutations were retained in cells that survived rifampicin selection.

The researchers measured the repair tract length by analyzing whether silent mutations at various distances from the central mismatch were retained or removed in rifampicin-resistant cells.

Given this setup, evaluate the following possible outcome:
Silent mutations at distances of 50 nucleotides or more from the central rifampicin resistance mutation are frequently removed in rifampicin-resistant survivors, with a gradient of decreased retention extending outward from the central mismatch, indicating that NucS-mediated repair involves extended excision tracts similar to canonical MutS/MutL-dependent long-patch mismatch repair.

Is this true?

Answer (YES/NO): NO